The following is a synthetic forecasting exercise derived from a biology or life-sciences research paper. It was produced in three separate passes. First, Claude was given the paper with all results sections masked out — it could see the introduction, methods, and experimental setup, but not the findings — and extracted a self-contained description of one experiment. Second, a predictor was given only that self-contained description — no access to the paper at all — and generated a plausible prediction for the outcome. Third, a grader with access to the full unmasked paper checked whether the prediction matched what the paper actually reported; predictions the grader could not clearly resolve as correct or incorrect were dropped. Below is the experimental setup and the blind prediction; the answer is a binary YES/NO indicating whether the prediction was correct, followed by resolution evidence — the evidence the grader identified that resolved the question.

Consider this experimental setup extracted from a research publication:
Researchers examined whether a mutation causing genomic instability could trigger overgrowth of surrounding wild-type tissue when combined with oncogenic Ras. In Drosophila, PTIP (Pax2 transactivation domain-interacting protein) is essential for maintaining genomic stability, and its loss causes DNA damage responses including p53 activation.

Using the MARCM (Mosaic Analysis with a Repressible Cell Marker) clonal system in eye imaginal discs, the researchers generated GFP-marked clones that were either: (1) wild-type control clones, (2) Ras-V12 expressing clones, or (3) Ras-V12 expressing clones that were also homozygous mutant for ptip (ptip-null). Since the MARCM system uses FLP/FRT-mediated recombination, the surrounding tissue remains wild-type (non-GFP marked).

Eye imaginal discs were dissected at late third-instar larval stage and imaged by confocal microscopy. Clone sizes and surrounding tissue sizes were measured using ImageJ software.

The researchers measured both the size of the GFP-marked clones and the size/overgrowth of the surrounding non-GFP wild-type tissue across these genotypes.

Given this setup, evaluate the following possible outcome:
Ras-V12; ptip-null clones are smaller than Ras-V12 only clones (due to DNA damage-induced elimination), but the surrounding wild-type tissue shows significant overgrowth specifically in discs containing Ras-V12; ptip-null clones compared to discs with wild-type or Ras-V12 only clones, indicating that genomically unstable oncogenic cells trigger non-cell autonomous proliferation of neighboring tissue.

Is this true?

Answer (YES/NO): YES